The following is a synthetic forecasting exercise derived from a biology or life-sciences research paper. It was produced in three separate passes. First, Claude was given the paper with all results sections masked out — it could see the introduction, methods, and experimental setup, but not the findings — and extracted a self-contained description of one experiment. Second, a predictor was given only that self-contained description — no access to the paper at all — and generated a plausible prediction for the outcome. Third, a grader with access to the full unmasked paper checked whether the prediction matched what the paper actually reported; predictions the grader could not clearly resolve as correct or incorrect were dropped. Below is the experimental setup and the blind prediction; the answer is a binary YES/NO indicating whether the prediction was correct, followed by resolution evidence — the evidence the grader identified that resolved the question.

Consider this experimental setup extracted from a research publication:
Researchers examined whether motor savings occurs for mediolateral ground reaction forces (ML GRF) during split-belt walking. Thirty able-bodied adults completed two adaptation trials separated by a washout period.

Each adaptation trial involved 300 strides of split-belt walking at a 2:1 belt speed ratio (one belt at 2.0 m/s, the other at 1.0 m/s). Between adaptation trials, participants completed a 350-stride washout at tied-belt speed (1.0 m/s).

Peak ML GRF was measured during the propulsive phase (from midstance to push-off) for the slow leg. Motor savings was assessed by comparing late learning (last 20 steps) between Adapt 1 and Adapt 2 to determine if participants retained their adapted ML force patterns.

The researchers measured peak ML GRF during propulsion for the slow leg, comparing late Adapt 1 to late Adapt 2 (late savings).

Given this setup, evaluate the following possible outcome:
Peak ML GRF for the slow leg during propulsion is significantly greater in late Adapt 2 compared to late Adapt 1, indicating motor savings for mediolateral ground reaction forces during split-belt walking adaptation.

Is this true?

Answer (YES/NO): NO